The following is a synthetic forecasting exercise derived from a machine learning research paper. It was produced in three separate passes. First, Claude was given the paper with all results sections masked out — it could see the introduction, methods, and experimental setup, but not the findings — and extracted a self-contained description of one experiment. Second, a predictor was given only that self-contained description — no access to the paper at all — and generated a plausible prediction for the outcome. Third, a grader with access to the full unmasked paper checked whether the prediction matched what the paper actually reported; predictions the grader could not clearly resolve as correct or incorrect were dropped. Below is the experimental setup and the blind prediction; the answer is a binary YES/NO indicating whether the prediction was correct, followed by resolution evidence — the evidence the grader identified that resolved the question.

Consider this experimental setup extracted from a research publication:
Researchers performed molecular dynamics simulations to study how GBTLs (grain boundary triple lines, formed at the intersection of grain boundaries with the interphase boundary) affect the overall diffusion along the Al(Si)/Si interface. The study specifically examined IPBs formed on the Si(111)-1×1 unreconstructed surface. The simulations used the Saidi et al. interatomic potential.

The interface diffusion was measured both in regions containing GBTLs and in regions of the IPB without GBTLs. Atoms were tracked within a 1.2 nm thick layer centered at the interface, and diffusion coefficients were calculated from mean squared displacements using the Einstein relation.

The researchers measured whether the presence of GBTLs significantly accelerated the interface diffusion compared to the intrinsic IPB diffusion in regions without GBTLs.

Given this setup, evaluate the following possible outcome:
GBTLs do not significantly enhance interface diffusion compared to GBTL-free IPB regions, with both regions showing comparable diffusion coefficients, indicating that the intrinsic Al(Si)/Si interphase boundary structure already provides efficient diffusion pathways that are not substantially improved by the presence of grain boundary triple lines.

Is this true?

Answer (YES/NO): NO